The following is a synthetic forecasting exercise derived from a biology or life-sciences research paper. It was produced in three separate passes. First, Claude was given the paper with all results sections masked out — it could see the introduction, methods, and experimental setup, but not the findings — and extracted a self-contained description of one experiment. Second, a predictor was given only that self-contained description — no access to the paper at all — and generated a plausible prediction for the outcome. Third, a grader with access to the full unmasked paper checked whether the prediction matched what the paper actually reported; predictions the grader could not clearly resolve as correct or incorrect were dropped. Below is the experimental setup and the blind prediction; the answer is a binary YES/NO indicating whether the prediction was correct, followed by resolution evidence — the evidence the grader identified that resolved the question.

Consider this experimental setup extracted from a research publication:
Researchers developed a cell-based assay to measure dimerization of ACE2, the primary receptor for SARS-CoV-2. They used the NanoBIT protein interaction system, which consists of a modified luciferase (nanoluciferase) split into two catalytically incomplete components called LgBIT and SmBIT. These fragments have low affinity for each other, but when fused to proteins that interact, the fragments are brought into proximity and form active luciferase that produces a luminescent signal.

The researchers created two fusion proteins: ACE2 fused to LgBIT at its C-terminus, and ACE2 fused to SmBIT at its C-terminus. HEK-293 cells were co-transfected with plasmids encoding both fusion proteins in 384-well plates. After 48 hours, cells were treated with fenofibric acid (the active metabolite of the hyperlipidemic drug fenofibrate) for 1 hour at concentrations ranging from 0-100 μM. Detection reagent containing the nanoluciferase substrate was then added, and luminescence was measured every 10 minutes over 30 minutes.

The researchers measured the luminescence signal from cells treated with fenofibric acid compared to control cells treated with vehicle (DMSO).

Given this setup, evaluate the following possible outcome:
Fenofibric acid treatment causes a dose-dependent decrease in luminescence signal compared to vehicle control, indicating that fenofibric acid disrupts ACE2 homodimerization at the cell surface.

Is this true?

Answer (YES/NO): NO